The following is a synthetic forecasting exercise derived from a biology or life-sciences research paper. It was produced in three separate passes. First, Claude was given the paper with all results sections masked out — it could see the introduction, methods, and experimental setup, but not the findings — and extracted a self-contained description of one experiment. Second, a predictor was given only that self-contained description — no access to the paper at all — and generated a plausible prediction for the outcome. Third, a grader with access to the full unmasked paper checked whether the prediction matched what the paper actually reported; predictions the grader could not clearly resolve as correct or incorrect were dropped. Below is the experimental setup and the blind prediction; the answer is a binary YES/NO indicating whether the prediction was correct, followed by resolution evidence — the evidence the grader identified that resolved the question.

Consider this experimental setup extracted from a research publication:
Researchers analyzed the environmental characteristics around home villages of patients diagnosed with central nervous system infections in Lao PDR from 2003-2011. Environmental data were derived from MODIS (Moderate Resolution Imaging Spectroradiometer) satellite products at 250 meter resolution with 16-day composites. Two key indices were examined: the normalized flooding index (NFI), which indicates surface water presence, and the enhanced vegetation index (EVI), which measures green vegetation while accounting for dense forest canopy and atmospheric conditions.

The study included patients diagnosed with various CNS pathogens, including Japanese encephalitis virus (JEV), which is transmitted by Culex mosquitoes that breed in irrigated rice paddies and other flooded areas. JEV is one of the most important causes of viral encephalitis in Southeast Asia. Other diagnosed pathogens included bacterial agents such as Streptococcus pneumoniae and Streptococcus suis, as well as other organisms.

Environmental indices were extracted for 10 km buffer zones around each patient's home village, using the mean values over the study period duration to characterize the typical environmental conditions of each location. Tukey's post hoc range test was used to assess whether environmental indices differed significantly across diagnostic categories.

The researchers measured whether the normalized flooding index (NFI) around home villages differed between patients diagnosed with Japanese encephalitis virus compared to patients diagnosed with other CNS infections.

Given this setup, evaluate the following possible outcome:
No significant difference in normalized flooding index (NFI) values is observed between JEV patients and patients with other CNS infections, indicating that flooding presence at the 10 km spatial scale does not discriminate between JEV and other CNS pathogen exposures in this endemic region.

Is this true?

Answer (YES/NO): NO